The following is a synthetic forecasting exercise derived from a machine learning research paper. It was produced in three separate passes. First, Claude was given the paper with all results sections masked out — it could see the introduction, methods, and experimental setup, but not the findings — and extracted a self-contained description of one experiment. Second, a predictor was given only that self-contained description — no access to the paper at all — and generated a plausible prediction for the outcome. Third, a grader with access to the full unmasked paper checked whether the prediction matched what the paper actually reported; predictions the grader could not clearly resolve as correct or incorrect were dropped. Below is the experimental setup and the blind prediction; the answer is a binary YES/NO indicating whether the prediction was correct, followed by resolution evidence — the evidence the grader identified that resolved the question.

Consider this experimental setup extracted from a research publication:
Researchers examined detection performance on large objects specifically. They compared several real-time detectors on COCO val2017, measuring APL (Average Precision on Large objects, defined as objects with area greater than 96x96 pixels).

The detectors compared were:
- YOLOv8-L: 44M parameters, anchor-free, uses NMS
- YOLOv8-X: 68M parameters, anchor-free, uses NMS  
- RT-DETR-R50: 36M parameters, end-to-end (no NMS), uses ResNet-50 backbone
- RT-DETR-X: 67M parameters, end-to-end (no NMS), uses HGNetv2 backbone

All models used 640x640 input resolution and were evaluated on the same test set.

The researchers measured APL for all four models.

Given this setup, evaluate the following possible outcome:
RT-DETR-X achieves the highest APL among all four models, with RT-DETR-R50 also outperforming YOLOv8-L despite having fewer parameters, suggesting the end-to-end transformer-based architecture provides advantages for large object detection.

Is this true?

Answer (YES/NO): YES